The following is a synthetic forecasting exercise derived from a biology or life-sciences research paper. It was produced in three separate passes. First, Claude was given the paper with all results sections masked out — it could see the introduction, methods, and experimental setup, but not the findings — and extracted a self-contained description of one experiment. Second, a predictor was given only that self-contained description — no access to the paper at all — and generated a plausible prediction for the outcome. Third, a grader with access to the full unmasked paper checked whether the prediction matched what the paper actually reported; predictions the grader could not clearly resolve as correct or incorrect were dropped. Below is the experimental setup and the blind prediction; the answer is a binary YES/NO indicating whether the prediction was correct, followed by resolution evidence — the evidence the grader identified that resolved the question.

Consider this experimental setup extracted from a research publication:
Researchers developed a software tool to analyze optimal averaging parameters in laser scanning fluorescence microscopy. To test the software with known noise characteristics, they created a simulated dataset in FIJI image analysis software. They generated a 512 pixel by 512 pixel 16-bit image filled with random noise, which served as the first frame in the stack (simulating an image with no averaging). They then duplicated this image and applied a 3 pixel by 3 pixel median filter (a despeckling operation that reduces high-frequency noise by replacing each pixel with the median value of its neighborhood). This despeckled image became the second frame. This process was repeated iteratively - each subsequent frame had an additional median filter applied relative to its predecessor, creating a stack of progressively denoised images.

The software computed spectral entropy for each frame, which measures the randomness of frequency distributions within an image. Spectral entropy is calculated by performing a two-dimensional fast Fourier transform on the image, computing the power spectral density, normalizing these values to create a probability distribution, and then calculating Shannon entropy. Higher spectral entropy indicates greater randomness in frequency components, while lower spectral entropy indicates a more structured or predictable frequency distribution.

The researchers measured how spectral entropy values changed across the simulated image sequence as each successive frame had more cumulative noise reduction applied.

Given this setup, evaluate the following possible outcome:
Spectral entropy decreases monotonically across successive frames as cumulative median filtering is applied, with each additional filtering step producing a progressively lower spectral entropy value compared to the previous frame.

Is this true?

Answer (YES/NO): NO